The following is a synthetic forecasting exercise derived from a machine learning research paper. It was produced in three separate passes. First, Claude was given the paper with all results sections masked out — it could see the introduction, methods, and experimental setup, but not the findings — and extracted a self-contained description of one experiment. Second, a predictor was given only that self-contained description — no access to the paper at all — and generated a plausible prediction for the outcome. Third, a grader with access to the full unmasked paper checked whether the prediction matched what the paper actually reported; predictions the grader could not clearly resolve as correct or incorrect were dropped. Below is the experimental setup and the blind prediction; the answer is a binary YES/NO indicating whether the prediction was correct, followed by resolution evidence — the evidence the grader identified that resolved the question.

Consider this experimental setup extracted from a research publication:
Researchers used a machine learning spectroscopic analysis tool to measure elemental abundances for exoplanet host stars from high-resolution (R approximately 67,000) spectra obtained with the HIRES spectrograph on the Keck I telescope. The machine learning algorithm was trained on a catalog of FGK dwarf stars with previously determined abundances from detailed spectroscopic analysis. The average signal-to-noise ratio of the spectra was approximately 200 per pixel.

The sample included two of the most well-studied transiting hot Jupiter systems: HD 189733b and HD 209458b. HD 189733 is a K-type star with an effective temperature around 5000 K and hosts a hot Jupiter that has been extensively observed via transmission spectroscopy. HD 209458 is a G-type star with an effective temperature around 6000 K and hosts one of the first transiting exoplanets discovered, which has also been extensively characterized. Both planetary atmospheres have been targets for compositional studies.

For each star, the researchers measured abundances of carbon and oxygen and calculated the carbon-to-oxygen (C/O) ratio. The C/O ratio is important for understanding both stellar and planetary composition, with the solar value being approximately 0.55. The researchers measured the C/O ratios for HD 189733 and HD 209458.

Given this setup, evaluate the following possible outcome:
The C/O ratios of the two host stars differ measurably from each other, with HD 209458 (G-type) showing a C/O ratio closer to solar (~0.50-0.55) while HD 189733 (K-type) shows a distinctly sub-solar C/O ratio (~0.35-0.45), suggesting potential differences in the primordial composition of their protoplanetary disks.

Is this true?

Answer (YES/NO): NO